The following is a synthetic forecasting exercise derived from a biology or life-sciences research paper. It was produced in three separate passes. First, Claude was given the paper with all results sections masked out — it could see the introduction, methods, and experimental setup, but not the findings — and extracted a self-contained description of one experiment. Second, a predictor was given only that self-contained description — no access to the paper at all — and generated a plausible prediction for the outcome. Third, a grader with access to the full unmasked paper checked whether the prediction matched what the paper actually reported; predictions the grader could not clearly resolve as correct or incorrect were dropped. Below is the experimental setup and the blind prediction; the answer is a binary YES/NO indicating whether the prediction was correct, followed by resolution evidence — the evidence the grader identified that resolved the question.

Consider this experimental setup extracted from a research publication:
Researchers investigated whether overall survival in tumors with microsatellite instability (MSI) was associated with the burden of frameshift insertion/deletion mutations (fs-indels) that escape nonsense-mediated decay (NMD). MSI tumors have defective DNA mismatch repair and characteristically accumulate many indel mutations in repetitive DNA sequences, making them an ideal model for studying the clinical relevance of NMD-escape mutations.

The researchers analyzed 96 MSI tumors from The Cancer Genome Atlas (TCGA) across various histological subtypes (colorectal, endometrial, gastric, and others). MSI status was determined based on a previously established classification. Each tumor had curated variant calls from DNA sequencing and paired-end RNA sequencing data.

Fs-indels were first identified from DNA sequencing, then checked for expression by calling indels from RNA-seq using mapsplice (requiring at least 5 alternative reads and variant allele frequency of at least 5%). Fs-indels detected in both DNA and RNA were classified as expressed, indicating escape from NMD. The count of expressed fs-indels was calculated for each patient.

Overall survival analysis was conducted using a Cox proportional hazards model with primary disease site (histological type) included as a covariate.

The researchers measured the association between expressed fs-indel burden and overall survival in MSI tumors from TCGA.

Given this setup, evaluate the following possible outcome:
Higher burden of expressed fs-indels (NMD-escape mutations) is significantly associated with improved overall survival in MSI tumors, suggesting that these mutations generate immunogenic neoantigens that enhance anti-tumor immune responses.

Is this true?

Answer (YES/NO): NO